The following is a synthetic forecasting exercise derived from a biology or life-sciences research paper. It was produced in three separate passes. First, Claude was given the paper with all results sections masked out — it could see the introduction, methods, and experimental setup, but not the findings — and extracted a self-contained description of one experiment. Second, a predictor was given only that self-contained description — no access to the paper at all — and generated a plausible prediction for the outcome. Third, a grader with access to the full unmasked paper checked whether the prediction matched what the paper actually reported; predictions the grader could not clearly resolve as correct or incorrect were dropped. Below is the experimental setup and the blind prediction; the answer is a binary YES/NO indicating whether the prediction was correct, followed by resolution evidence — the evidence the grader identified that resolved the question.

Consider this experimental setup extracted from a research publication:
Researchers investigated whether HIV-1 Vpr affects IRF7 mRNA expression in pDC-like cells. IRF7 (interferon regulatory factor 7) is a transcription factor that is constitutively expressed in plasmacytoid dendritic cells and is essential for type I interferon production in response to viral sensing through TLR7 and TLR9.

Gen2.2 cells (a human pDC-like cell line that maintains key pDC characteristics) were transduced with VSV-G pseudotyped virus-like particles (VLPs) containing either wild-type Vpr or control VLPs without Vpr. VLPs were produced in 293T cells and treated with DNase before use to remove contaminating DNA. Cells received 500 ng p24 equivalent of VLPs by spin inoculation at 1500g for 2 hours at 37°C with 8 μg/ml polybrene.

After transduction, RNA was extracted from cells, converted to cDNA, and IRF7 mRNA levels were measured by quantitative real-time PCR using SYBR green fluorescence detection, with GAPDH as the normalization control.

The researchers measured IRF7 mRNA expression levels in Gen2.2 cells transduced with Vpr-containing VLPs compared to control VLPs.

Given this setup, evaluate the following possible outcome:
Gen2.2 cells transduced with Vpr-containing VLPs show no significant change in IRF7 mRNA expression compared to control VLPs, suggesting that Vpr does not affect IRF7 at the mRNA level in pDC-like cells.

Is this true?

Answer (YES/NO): NO